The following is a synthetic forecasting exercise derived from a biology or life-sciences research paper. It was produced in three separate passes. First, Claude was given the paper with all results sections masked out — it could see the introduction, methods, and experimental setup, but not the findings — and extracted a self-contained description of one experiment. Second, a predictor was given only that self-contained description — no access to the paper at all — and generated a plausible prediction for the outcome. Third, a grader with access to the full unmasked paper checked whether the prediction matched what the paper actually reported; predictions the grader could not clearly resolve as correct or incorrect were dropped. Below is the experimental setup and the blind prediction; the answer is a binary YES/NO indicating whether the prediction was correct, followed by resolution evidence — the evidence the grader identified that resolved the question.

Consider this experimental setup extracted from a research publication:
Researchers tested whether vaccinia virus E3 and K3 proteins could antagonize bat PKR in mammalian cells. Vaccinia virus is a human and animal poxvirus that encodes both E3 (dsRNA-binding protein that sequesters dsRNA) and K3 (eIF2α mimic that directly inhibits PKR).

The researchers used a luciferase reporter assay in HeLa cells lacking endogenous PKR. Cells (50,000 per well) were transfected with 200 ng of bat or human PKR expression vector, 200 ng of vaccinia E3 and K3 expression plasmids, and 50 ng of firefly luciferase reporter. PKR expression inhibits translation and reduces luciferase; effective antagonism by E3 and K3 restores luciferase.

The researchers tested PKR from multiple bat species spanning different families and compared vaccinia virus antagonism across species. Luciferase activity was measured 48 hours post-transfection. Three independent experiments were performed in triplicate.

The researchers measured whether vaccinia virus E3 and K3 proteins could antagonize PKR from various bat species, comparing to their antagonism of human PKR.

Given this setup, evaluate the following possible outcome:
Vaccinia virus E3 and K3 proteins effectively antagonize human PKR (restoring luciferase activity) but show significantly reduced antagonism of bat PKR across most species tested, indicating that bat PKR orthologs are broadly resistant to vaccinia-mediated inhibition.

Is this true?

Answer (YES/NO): NO